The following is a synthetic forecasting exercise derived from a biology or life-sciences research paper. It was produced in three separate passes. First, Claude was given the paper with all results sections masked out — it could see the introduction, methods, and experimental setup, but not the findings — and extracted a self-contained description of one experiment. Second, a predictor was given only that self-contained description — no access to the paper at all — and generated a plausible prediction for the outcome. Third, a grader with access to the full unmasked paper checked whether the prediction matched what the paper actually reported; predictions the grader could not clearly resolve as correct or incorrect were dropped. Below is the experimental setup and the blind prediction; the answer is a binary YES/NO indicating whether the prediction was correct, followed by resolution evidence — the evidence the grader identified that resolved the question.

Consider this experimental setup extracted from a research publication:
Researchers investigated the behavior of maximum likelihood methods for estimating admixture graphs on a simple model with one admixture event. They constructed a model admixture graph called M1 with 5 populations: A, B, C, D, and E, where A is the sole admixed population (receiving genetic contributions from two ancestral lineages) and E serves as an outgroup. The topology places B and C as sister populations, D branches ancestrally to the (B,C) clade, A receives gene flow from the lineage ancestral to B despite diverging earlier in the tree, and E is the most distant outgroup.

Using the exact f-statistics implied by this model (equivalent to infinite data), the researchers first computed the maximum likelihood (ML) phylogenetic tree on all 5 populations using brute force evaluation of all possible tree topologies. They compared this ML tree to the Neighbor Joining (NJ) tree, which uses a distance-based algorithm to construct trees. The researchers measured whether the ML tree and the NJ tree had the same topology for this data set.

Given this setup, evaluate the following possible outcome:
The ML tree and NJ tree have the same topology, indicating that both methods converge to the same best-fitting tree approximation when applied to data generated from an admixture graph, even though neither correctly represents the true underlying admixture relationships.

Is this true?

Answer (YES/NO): YES